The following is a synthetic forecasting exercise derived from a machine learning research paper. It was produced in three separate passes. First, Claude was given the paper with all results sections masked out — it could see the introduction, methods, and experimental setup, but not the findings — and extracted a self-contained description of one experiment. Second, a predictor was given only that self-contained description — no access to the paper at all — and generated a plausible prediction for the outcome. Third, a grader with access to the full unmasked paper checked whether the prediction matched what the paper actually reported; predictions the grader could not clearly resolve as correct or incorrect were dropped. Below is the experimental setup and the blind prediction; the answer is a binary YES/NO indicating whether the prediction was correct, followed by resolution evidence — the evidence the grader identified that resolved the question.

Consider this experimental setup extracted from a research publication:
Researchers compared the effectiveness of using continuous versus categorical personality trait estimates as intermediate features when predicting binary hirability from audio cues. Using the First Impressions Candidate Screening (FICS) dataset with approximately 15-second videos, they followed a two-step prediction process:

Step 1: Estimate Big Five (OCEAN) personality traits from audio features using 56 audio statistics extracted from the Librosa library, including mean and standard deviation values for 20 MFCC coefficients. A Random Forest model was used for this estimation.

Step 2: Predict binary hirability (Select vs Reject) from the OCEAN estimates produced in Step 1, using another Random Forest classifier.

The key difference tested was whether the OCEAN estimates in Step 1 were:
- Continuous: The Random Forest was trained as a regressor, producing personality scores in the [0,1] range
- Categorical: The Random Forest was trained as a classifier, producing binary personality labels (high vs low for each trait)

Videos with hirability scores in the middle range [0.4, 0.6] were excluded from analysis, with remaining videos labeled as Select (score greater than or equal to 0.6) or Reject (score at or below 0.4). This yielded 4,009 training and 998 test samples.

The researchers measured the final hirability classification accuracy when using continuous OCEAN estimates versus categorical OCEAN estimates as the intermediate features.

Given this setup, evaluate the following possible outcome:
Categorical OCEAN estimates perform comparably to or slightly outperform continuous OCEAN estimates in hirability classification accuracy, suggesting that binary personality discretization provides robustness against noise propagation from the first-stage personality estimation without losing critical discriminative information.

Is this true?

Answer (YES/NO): YES